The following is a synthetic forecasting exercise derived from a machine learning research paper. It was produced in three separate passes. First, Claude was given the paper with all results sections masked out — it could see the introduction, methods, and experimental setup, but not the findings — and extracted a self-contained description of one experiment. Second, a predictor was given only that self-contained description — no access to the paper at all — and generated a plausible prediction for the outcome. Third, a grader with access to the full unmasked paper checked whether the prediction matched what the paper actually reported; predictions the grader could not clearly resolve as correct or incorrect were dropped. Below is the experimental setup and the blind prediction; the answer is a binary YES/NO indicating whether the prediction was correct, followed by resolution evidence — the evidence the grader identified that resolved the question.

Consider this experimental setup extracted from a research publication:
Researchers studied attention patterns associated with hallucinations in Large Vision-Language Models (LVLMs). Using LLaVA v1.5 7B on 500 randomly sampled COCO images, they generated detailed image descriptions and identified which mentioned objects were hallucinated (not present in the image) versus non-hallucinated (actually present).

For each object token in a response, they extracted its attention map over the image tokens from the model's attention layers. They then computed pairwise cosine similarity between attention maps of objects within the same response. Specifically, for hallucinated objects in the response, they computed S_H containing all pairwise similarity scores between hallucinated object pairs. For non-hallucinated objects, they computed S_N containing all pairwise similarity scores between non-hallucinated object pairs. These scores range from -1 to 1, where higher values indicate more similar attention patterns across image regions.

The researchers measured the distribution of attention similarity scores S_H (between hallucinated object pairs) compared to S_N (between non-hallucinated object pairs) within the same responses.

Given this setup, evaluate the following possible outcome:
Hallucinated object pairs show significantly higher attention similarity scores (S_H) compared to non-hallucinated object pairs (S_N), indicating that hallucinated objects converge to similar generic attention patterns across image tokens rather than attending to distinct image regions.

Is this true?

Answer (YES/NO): YES